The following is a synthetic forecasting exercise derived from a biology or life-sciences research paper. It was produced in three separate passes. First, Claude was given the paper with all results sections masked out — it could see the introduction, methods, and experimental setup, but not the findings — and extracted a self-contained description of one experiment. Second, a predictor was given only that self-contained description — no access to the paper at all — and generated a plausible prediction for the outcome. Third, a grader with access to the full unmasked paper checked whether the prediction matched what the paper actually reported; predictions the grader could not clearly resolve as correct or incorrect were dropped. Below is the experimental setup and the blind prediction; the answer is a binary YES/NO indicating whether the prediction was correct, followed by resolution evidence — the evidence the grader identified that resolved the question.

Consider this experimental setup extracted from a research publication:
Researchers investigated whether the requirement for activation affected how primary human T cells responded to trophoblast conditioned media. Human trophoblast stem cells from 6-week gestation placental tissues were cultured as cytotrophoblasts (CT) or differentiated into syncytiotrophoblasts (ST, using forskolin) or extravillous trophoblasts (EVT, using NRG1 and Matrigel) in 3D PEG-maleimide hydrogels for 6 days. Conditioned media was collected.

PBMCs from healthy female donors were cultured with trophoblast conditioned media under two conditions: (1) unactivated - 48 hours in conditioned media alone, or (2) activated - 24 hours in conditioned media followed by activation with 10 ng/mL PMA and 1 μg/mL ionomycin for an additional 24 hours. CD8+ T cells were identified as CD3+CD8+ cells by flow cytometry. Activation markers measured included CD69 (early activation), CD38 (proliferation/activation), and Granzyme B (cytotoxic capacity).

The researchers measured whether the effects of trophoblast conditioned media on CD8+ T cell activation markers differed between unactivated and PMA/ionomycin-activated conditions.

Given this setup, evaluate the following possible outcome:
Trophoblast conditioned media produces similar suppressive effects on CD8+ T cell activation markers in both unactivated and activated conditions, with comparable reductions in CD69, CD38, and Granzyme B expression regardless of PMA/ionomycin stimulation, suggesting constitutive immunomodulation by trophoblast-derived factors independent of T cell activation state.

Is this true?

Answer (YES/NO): NO